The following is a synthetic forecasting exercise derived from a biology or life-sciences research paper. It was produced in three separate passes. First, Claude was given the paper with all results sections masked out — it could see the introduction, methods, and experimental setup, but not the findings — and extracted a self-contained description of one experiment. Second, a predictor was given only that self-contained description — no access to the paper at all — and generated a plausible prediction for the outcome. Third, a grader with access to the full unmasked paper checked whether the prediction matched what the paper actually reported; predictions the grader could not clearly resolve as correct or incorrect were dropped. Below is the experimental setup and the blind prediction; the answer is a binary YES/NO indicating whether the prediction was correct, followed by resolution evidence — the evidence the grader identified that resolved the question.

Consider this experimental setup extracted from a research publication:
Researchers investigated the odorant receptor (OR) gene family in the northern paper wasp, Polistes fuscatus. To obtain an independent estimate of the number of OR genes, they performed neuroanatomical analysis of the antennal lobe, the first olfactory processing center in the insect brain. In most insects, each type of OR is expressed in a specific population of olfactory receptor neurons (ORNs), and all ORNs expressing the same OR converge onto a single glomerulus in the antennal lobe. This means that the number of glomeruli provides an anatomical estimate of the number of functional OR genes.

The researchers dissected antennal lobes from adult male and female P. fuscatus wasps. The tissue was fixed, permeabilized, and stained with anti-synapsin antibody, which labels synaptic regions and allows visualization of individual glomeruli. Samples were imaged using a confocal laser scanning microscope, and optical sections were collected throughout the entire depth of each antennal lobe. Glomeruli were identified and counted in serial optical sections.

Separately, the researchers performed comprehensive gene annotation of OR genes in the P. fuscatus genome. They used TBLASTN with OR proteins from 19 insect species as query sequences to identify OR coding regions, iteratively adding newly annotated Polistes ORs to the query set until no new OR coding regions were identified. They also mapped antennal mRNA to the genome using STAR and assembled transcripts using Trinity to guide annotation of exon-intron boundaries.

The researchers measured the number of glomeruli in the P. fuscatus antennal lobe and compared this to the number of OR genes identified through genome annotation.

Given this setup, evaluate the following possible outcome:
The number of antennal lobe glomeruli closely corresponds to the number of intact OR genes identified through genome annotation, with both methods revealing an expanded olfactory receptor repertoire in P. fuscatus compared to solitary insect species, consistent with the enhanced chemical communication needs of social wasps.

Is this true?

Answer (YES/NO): YES